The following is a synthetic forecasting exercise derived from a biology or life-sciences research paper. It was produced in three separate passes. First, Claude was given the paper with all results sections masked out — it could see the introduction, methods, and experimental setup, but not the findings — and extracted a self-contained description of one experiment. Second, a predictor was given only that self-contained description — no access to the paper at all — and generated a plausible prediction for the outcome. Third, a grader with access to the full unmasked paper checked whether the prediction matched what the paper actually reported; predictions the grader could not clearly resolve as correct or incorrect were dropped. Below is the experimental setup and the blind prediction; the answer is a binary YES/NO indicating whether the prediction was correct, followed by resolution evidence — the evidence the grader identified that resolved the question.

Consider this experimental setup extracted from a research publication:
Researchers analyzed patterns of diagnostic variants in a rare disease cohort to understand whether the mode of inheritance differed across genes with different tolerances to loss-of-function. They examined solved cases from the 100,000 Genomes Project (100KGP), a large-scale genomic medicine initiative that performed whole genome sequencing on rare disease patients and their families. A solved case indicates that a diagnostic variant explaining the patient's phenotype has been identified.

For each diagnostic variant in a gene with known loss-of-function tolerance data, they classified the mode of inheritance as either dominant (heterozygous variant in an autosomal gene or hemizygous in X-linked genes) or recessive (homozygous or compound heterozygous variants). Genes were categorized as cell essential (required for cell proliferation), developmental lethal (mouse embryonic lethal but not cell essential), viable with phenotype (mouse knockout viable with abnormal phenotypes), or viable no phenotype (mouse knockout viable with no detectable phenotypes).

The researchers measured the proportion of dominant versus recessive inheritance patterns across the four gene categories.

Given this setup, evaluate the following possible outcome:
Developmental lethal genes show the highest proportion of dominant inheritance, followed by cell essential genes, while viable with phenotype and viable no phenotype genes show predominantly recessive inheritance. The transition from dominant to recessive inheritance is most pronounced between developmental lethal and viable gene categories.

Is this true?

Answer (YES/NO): YES